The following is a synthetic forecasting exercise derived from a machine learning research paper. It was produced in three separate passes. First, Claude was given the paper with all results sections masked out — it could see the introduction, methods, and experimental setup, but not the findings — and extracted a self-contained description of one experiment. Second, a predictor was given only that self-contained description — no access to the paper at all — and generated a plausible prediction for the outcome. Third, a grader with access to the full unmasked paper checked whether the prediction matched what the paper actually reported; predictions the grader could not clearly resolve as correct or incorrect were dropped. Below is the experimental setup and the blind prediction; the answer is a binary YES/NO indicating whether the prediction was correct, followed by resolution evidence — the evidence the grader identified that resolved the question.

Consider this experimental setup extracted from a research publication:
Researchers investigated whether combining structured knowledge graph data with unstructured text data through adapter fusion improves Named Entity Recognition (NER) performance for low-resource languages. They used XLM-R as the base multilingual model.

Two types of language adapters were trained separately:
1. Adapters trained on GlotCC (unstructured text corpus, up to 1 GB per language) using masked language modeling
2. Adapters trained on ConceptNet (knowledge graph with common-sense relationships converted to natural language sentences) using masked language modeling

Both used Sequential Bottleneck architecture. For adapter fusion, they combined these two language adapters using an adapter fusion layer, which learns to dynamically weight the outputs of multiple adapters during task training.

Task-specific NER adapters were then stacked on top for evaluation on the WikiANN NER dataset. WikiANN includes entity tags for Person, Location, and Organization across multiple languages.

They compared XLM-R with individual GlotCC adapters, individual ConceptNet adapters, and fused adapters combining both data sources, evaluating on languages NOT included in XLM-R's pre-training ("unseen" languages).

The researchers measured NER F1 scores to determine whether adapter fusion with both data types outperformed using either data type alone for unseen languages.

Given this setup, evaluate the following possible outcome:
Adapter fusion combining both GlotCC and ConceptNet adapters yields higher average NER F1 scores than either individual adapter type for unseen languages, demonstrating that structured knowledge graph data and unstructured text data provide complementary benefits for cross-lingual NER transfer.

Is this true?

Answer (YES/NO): YES